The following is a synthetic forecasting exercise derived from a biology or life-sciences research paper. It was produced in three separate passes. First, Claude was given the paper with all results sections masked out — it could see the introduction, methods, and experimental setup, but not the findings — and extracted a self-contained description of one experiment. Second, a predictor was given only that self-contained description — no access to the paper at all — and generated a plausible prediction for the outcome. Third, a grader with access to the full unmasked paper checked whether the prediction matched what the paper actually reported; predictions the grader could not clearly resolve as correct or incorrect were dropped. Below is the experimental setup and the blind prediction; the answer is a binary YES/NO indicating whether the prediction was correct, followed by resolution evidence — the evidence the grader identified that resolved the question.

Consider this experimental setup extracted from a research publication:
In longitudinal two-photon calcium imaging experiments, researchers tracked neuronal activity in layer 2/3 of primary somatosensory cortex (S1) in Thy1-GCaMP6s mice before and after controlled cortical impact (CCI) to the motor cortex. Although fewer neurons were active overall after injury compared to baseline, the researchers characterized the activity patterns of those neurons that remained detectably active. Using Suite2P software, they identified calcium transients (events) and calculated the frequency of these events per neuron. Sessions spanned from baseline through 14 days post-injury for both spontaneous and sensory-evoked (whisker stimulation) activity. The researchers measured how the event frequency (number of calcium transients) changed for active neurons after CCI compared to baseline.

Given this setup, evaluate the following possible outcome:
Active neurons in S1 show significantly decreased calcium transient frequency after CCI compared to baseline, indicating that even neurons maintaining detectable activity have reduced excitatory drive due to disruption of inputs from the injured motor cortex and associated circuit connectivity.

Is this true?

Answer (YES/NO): NO